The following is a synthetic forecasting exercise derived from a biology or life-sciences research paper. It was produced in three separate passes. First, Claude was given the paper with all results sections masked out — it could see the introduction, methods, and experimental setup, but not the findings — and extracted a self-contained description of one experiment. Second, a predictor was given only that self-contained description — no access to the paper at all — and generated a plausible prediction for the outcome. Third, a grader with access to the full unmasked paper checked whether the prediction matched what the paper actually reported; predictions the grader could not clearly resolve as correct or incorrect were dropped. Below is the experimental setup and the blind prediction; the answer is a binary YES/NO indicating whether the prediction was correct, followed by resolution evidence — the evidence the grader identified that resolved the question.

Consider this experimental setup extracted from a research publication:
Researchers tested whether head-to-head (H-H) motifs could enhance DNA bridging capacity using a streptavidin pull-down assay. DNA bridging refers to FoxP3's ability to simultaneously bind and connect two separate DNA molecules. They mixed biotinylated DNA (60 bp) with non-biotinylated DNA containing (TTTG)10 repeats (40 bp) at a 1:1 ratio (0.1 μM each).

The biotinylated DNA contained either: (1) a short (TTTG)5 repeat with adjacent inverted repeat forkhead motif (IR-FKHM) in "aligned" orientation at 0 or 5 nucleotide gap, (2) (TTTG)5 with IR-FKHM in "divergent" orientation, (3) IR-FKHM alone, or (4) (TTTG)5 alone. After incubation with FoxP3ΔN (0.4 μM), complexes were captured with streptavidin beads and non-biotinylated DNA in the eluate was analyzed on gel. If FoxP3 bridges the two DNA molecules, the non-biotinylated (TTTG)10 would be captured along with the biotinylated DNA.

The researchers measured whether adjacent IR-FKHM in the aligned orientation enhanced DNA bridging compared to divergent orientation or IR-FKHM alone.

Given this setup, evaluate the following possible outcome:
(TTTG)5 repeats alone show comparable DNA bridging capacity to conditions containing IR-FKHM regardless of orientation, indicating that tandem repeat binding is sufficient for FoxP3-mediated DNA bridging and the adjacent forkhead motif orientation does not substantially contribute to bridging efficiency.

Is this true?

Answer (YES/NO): NO